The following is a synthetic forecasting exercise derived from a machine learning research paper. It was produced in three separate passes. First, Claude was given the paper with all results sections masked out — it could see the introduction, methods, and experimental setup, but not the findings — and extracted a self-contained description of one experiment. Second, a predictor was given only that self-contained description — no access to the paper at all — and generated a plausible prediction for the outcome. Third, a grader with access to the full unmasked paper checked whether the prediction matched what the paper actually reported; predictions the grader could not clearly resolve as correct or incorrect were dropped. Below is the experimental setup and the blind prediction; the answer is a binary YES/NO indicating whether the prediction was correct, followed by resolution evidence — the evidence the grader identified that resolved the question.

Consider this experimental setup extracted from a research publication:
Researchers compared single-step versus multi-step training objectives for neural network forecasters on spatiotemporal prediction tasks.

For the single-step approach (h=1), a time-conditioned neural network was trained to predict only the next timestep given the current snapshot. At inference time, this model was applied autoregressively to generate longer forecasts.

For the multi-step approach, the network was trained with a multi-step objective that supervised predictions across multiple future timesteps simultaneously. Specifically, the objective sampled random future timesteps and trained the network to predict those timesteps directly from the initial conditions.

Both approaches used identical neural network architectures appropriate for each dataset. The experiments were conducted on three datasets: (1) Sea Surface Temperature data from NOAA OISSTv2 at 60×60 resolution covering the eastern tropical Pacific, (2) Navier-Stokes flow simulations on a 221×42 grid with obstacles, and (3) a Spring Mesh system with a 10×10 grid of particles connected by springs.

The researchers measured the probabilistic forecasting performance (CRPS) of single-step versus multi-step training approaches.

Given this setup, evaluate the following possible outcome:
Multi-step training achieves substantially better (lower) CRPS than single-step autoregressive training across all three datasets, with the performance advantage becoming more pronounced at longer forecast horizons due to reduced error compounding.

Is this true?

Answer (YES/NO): YES